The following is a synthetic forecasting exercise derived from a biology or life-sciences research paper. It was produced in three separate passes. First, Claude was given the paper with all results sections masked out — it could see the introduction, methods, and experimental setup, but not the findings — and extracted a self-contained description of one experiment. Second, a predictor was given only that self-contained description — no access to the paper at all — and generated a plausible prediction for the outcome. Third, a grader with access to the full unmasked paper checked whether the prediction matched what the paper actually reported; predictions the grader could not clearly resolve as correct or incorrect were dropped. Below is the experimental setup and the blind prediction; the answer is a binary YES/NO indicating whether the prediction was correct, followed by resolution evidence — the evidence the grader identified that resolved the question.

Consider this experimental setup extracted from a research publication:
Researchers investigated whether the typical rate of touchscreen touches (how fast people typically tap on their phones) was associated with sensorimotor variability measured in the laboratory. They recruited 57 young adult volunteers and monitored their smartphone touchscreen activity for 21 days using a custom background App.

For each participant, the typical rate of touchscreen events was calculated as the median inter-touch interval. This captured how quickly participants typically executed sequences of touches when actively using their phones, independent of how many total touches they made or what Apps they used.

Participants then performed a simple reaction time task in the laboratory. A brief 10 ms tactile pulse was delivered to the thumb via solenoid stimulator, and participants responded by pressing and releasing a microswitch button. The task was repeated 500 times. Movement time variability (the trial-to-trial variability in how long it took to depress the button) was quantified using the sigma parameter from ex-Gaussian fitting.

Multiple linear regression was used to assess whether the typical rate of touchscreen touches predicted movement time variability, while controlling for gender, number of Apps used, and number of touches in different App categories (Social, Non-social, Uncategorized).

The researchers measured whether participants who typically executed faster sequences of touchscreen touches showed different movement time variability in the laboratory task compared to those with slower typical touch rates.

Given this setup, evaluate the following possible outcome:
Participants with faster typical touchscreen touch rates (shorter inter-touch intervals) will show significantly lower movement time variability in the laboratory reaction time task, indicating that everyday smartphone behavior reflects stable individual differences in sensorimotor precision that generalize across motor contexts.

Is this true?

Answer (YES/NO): YES